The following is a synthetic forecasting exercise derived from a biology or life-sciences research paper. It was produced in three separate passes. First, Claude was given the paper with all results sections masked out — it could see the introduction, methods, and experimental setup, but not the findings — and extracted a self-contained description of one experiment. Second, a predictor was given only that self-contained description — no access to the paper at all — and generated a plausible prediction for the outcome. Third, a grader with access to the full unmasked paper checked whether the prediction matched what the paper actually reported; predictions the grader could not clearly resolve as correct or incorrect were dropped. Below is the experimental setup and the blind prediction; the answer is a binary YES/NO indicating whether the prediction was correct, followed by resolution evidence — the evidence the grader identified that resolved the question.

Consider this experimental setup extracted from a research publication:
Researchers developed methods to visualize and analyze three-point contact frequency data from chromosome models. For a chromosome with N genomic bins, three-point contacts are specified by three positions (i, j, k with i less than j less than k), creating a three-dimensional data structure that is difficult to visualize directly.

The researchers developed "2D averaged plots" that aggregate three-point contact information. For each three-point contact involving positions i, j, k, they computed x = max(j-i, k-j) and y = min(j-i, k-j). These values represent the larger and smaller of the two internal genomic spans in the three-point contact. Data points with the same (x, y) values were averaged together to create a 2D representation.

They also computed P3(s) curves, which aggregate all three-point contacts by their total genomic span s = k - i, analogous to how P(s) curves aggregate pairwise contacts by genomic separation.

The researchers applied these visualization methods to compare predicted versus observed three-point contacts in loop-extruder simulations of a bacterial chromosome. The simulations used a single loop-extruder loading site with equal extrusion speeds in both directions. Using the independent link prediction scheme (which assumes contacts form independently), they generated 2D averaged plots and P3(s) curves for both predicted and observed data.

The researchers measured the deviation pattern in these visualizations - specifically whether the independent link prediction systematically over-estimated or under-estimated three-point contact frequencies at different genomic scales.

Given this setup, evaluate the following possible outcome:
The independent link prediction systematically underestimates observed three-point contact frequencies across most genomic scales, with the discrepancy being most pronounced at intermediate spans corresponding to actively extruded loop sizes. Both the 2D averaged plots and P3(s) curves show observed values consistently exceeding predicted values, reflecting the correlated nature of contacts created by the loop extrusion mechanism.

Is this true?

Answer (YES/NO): NO